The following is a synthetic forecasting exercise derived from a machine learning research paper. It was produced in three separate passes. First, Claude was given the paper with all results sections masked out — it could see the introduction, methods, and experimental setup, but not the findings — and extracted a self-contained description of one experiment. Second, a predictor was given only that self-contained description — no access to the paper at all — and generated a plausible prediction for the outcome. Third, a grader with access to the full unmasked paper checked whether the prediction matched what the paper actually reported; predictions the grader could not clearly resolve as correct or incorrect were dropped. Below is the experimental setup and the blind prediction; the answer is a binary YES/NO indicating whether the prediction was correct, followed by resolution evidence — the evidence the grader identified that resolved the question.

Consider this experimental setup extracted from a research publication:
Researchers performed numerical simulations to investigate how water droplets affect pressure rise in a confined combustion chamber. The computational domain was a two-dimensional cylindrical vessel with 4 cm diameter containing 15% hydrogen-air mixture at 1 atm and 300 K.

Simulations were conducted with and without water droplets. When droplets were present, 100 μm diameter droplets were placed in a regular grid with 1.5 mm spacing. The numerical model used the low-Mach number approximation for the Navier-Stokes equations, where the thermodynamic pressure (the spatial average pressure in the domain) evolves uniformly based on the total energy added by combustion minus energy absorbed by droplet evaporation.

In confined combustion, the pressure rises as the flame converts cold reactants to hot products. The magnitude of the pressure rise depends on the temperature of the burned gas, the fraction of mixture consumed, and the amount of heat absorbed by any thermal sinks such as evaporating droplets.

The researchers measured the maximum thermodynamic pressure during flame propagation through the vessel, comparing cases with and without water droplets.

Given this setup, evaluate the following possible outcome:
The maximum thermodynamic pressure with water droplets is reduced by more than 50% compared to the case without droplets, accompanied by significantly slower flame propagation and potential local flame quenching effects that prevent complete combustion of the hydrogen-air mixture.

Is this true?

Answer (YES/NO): NO